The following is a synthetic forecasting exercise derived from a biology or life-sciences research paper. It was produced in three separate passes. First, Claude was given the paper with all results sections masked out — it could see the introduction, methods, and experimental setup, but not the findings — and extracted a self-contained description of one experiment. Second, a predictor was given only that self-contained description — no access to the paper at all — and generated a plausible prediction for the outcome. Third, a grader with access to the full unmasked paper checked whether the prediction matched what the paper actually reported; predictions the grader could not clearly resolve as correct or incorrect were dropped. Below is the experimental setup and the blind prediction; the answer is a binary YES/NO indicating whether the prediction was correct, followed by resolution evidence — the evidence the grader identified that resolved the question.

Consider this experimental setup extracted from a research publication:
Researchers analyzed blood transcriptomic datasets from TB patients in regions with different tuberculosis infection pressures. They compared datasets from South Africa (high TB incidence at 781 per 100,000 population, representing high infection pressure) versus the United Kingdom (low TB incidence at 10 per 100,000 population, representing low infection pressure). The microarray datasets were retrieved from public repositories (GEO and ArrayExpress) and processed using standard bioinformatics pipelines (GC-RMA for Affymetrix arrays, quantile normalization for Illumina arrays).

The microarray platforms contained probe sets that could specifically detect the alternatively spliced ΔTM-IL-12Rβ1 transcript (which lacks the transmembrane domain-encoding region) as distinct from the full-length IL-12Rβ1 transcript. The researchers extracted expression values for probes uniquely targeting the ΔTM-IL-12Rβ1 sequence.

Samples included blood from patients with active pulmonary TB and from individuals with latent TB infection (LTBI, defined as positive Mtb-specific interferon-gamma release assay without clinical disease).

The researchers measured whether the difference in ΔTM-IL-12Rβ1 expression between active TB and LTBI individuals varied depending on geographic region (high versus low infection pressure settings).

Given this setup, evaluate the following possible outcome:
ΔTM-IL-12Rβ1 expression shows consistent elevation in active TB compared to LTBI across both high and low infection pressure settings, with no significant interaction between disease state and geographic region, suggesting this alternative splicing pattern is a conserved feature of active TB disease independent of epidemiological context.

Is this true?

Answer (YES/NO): NO